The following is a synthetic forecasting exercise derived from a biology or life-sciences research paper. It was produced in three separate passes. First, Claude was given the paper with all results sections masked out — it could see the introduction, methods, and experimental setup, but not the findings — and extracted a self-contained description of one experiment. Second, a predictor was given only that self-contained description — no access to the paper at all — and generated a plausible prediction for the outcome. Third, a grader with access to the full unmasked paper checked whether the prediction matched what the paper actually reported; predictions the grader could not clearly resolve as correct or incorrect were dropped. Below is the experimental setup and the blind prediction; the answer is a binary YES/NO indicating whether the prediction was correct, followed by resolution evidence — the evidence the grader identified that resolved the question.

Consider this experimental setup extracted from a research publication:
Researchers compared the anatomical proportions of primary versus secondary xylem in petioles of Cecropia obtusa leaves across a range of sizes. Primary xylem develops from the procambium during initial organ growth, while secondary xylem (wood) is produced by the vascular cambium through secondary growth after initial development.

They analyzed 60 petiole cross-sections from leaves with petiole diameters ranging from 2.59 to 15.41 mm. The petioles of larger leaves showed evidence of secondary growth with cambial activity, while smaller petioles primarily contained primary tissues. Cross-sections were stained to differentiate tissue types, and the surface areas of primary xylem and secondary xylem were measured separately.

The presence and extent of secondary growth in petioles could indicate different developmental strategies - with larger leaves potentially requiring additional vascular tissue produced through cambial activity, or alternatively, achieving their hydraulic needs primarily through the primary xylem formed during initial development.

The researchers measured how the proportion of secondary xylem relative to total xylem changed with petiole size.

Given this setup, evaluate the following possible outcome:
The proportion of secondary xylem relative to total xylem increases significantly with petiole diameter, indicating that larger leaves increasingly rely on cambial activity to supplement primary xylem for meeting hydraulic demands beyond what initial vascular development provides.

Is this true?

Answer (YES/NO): YES